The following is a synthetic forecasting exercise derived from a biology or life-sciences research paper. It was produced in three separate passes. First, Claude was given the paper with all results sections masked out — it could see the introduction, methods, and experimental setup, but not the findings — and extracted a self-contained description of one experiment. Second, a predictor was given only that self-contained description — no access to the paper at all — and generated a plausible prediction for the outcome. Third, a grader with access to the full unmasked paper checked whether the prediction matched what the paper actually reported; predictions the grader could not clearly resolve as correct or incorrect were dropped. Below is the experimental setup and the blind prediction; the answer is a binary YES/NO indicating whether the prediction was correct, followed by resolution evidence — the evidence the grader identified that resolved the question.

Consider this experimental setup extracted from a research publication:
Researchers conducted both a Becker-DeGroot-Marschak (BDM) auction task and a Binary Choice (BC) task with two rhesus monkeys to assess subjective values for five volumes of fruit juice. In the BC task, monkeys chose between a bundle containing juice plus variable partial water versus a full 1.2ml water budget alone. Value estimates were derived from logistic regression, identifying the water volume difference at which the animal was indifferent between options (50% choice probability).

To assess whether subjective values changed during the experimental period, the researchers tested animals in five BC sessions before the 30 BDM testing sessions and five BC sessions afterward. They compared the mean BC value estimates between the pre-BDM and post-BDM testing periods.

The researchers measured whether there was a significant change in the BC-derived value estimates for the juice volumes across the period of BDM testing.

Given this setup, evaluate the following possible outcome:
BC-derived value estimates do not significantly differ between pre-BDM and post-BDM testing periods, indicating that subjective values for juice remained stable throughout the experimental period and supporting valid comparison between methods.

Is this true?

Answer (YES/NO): YES